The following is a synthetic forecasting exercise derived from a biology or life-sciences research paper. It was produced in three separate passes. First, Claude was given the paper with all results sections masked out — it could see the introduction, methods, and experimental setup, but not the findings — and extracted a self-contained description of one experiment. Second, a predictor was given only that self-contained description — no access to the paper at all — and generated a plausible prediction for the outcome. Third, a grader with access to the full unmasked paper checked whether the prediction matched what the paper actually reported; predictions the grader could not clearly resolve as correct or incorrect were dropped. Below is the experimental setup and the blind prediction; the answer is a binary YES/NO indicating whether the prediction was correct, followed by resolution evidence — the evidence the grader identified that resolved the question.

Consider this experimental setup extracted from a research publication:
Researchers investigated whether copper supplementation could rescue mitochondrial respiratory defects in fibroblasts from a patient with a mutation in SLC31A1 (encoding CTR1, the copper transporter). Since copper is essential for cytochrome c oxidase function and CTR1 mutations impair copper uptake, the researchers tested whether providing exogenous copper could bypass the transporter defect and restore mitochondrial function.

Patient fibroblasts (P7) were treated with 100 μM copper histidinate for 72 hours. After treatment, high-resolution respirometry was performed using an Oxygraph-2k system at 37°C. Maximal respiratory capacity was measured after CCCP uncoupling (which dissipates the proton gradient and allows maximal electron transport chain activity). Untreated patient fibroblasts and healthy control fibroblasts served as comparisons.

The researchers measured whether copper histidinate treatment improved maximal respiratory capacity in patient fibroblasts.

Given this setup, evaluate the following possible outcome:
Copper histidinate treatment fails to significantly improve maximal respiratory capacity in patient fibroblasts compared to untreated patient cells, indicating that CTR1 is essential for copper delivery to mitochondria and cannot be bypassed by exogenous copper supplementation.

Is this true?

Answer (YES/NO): NO